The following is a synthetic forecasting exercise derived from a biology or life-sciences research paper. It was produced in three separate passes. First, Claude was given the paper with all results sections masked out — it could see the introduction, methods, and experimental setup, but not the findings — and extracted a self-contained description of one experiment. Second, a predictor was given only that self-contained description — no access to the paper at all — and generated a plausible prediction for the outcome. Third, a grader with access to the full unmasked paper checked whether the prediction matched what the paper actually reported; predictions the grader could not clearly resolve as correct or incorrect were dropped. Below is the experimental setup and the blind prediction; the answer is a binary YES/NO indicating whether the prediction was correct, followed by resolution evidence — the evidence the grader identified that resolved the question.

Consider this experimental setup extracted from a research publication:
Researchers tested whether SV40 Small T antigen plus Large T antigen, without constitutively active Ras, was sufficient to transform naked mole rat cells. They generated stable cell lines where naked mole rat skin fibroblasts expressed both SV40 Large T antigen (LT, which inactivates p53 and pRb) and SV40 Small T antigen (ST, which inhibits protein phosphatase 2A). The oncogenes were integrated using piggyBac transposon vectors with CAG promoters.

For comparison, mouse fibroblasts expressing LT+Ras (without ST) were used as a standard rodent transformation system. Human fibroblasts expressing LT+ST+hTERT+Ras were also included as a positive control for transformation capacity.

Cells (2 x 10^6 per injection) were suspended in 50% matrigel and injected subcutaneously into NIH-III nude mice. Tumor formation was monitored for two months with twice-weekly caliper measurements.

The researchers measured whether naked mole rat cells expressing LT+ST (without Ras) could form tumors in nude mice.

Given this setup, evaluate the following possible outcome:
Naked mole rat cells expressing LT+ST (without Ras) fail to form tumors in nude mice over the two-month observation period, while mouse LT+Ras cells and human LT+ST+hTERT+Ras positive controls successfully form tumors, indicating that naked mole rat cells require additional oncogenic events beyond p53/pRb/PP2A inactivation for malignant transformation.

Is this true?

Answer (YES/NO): YES